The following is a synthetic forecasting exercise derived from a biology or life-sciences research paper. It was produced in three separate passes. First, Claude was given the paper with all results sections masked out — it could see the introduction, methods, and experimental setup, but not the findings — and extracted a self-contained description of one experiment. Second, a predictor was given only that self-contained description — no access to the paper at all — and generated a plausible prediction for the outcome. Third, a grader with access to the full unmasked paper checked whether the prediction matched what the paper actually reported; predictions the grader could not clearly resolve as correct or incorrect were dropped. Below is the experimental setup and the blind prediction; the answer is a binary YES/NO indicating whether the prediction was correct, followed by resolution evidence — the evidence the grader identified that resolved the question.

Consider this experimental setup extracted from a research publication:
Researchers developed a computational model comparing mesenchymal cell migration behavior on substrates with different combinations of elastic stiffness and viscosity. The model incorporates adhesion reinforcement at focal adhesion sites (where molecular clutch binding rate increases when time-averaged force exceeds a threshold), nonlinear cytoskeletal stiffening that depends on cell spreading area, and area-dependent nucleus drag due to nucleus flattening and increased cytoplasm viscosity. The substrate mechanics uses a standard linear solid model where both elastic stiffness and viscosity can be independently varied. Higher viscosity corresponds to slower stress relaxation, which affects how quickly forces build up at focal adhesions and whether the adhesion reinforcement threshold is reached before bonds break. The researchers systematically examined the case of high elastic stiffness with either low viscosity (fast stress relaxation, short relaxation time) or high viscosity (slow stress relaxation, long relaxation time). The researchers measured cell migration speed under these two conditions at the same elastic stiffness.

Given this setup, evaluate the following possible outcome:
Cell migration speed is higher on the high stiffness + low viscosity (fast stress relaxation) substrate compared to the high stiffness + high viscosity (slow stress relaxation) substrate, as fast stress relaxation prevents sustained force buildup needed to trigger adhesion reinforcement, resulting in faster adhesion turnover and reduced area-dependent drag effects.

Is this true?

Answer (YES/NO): NO